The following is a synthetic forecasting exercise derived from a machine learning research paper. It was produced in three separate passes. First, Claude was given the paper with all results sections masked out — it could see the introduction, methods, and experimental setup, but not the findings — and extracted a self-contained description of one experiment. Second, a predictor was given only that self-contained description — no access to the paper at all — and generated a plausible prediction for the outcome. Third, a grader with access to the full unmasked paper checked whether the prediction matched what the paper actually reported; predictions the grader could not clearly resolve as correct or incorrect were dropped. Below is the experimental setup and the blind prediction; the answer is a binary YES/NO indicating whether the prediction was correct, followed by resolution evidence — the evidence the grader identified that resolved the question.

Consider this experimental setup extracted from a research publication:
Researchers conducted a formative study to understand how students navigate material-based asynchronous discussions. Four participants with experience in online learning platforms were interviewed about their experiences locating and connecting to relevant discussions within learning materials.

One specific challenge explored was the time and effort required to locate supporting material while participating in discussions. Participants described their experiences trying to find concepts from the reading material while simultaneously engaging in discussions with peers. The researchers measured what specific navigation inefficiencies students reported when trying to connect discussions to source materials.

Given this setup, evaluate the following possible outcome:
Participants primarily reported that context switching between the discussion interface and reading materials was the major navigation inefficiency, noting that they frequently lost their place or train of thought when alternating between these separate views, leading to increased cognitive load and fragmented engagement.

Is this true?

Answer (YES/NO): NO